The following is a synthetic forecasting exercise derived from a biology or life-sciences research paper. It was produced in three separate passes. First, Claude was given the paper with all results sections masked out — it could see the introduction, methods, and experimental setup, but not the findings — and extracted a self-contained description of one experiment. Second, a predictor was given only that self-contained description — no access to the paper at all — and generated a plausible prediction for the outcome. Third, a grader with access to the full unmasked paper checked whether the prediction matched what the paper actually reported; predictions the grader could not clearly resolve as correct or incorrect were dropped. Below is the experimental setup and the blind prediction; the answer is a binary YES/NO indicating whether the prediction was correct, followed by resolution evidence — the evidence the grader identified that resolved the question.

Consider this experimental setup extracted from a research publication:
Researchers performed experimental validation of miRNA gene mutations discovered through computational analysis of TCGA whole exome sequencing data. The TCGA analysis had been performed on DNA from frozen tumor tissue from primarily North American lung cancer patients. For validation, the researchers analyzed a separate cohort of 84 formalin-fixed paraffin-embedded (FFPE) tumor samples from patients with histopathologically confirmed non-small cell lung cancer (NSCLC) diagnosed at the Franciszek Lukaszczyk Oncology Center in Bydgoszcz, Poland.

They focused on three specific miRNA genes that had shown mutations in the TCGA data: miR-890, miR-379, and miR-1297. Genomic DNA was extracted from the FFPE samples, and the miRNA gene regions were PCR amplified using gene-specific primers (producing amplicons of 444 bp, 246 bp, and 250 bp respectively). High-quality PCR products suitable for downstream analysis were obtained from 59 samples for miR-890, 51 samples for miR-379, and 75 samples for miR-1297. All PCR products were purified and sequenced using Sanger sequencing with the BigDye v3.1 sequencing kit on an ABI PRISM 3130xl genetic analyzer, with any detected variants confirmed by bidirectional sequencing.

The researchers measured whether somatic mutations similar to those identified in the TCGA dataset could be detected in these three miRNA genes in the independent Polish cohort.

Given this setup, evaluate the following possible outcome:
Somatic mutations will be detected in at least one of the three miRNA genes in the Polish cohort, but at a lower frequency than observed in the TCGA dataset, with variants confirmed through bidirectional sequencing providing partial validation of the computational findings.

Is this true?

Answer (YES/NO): NO